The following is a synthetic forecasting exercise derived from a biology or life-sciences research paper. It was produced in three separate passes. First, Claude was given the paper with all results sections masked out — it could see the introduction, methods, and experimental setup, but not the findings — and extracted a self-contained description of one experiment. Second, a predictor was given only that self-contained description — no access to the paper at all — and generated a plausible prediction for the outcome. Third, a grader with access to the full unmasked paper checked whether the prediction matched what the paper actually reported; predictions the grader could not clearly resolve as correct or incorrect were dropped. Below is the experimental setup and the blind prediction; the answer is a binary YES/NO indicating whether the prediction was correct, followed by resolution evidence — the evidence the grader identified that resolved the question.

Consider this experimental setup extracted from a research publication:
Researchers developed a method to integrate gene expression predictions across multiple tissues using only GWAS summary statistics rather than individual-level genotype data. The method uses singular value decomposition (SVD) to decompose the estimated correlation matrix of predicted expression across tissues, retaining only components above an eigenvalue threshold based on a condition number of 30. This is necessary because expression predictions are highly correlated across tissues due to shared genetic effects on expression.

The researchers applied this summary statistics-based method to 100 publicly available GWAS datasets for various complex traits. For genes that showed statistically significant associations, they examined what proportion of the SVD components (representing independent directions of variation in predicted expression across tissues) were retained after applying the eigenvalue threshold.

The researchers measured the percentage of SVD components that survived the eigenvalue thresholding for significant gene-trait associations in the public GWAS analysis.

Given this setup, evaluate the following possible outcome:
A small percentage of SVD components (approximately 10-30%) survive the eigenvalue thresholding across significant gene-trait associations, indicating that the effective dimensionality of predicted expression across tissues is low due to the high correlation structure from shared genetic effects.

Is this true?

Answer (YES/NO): NO